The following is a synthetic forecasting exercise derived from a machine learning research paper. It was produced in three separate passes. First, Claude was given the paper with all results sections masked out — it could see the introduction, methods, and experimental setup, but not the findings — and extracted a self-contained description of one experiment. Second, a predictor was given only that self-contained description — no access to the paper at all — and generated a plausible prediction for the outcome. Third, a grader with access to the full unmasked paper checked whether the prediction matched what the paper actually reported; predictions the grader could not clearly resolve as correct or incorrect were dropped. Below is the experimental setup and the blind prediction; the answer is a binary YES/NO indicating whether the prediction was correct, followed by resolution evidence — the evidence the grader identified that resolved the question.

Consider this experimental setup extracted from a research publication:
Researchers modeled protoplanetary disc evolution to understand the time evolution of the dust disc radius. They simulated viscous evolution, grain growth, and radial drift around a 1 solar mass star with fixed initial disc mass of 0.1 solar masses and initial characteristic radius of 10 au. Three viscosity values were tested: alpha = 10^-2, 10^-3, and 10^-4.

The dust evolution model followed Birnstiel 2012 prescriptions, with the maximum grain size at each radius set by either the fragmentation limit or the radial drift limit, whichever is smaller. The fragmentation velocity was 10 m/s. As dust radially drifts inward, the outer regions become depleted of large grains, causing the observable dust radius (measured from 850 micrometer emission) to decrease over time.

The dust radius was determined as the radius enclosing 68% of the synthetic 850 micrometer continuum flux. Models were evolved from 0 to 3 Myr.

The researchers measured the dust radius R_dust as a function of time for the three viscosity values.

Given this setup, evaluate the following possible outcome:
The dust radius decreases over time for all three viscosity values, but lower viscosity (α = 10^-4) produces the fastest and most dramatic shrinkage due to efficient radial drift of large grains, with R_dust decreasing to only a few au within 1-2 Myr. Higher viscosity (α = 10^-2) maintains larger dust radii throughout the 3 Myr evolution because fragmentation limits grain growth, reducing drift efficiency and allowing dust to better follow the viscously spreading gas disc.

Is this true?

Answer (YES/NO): NO